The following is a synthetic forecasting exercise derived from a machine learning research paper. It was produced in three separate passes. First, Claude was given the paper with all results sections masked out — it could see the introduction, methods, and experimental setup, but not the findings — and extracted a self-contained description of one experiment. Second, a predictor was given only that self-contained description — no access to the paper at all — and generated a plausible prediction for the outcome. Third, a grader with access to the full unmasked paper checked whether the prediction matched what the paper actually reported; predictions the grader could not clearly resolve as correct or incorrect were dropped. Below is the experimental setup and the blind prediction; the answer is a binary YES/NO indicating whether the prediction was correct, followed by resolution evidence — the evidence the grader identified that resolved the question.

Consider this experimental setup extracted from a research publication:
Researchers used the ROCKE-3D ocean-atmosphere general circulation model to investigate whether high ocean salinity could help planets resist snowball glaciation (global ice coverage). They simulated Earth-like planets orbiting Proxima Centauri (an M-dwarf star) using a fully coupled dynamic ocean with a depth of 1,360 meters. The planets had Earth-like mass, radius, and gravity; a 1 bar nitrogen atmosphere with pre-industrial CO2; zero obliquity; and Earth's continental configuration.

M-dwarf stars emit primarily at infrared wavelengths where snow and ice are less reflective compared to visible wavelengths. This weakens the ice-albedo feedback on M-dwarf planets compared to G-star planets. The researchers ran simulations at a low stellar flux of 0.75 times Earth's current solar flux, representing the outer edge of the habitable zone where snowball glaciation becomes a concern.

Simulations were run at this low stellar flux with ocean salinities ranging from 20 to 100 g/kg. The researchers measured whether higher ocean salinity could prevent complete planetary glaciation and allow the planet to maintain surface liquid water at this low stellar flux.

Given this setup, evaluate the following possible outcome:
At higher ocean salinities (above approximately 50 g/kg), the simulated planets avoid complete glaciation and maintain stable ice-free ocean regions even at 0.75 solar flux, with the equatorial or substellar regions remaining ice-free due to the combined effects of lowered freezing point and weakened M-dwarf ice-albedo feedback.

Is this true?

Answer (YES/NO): NO